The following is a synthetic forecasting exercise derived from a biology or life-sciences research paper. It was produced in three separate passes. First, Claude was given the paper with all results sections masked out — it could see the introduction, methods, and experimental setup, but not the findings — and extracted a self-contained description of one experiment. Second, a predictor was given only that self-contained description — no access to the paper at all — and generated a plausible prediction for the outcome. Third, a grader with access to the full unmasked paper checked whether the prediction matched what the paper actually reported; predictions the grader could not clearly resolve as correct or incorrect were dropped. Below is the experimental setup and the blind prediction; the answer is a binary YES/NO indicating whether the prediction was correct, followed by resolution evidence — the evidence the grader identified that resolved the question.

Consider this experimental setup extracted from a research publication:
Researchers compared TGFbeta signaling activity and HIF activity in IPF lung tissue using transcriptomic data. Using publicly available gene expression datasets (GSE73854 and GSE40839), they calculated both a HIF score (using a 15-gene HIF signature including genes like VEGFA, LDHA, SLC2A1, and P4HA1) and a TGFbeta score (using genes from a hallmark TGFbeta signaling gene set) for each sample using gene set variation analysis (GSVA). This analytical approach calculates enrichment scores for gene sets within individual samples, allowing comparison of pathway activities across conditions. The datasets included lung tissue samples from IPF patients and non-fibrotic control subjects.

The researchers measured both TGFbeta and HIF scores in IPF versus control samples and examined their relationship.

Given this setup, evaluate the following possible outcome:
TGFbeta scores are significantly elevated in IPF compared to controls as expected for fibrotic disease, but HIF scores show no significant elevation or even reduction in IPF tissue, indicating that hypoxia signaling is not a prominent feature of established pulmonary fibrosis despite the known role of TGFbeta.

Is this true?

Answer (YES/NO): NO